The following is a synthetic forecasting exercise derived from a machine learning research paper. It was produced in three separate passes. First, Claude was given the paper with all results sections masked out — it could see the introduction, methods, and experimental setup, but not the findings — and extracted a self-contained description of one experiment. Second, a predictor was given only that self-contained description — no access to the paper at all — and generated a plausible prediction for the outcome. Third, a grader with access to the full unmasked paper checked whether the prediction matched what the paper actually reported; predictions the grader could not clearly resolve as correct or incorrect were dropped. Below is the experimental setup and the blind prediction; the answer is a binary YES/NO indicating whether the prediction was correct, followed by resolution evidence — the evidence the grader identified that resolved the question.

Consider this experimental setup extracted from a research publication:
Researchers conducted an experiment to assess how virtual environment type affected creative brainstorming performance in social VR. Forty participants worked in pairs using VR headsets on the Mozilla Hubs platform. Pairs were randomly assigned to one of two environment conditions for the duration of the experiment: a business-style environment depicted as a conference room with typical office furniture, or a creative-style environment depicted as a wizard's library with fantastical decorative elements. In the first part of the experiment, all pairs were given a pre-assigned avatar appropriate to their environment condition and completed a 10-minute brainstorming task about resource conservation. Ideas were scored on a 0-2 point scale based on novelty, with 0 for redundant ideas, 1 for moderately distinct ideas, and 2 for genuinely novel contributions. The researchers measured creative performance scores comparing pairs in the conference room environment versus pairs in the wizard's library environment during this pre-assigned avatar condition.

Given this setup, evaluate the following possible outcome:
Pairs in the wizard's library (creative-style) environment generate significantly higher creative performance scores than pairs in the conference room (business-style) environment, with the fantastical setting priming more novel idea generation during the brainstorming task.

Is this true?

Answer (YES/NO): NO